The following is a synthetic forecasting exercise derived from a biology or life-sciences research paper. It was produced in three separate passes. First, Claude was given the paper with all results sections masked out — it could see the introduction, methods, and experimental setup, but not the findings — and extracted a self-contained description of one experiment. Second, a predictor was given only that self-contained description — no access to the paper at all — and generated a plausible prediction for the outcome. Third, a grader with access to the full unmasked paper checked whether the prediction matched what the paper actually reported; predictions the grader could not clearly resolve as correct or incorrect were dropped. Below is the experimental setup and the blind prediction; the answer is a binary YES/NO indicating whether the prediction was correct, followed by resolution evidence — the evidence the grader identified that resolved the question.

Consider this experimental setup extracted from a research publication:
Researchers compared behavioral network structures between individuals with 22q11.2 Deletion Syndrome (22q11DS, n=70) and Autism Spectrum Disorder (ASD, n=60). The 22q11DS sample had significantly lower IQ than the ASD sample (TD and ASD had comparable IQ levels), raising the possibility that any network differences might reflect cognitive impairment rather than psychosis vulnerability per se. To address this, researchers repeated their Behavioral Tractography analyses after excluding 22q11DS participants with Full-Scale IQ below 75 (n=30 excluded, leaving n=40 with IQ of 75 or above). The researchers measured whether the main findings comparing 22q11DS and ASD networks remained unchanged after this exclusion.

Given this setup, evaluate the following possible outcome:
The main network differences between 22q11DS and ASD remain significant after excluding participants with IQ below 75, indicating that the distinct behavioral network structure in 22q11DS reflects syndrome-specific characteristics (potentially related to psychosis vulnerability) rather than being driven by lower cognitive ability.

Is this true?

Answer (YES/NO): YES